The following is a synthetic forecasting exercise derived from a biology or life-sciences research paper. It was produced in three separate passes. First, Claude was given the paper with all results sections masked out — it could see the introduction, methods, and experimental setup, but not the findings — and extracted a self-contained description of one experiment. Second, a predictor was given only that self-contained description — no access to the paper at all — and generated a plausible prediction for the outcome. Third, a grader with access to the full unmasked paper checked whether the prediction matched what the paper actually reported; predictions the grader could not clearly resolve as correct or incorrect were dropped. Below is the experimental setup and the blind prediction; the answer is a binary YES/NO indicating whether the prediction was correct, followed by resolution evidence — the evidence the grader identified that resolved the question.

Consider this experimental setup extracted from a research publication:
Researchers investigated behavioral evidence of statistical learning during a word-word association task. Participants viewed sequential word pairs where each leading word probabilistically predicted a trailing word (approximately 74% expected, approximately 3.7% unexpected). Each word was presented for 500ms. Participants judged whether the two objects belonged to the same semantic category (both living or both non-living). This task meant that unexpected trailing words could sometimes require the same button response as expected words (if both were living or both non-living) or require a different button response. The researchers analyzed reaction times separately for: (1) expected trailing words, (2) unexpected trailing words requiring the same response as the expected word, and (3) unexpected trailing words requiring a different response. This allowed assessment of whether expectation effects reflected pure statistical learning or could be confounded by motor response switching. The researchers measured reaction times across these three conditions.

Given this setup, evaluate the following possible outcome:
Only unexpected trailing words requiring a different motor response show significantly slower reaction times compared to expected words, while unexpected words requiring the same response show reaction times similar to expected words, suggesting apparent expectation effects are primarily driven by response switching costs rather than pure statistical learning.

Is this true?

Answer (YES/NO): NO